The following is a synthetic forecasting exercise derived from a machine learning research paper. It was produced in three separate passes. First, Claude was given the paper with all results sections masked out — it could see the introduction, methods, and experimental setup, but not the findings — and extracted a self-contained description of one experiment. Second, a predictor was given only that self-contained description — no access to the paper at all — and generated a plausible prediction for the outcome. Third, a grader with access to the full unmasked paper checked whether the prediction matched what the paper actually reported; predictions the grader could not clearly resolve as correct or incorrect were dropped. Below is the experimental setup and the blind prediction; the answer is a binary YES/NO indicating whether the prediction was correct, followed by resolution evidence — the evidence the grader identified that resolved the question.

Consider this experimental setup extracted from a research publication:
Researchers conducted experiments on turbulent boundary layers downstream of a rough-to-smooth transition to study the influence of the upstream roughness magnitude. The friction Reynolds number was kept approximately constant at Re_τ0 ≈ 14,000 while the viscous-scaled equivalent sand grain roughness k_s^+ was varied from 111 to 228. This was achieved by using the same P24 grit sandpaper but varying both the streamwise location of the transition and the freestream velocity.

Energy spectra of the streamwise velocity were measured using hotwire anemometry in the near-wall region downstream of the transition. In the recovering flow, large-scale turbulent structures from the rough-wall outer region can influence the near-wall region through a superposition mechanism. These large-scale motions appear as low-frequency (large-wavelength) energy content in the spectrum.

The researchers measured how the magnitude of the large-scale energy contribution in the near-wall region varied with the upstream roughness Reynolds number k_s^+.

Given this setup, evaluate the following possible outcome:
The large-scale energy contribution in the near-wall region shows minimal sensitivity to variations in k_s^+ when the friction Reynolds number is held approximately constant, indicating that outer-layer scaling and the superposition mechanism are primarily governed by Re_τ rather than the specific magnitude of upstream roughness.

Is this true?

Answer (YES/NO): NO